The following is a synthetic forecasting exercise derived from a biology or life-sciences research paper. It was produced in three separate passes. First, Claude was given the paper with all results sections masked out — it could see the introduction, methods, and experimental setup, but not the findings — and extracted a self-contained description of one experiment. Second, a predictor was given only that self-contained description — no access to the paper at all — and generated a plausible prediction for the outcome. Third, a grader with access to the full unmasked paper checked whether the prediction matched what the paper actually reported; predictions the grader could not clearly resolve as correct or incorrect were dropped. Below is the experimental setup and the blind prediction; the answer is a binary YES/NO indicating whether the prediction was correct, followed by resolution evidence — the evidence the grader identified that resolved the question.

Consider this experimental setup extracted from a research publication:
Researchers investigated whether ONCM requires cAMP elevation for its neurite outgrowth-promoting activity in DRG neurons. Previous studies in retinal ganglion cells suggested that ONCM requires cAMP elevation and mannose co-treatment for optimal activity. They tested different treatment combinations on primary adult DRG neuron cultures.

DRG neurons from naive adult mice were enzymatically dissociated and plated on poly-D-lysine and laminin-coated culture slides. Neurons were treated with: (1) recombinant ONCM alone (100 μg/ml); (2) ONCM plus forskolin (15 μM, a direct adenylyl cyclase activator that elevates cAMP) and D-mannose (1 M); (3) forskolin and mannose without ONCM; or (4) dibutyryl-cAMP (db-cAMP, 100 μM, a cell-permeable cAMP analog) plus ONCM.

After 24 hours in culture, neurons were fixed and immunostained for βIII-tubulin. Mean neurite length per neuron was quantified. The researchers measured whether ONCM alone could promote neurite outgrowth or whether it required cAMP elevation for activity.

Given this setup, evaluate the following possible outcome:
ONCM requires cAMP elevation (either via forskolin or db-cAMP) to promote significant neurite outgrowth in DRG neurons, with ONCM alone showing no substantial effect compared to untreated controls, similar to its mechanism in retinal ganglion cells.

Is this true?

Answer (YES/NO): NO